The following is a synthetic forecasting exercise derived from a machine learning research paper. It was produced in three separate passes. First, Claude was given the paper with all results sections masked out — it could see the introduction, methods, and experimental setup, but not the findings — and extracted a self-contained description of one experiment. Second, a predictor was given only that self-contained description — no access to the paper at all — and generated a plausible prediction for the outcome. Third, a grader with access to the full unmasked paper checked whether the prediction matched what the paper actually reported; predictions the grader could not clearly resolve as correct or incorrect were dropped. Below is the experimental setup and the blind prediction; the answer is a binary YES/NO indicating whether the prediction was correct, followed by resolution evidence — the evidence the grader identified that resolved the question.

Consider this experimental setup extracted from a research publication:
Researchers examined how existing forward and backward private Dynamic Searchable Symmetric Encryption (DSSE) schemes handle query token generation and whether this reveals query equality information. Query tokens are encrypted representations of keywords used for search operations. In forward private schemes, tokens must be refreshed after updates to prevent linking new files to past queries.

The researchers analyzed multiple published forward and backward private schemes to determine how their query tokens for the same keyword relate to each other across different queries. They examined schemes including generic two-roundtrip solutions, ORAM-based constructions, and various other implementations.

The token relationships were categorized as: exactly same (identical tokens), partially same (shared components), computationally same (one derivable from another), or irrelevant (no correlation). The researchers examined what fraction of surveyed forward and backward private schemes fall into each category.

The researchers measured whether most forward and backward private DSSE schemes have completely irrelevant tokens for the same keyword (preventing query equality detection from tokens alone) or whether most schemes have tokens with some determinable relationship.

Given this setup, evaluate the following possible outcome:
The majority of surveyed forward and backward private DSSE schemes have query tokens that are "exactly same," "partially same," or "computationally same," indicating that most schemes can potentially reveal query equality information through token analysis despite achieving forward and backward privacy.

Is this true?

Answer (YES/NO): YES